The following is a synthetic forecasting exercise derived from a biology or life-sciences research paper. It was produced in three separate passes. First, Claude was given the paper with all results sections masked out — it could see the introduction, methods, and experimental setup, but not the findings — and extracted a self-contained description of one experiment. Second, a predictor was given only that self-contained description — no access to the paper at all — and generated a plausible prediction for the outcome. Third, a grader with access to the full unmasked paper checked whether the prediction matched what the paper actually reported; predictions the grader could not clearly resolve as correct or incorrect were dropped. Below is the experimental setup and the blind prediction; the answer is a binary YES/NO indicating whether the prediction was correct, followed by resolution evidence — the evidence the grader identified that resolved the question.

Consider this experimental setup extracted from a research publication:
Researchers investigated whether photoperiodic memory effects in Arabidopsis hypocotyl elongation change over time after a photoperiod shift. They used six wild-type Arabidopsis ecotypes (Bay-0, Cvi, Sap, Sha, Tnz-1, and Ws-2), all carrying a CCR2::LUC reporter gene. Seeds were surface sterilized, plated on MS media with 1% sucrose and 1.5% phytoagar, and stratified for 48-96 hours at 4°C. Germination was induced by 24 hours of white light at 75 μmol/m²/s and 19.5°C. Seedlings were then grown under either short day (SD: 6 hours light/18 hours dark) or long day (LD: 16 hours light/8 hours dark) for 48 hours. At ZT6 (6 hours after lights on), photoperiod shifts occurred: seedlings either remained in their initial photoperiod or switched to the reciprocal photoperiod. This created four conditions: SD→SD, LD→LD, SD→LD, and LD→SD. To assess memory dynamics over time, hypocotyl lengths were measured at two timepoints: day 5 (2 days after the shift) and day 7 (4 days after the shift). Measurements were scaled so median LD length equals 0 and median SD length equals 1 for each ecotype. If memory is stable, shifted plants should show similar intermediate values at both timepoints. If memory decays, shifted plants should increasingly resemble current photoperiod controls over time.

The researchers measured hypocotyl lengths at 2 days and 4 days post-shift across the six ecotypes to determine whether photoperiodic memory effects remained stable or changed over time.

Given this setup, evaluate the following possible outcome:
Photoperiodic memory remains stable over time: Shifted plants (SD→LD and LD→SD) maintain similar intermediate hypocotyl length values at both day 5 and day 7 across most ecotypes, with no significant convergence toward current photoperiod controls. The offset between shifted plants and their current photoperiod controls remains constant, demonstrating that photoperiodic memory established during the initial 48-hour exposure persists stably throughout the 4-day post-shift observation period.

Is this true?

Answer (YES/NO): NO